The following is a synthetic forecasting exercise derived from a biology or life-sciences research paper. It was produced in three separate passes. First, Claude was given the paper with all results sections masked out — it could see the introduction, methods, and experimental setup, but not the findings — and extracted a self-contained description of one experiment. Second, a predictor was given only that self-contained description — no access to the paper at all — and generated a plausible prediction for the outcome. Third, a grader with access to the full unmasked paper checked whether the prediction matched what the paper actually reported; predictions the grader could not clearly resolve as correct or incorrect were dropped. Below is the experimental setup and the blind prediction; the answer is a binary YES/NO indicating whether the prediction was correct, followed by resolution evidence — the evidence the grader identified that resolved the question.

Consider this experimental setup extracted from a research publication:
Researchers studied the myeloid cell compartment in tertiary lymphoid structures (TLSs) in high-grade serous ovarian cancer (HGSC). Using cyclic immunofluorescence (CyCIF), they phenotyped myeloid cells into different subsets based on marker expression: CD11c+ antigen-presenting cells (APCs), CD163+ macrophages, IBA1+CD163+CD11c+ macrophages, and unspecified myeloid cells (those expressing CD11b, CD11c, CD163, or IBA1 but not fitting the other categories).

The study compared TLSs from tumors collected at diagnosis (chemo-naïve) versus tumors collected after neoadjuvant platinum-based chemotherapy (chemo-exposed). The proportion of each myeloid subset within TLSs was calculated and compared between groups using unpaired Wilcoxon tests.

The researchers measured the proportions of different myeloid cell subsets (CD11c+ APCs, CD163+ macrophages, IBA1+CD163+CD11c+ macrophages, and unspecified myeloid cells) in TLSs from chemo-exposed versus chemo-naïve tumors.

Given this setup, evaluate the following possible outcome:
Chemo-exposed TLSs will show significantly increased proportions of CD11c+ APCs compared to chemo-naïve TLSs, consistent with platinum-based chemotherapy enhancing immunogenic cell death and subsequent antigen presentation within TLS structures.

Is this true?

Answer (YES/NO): YES